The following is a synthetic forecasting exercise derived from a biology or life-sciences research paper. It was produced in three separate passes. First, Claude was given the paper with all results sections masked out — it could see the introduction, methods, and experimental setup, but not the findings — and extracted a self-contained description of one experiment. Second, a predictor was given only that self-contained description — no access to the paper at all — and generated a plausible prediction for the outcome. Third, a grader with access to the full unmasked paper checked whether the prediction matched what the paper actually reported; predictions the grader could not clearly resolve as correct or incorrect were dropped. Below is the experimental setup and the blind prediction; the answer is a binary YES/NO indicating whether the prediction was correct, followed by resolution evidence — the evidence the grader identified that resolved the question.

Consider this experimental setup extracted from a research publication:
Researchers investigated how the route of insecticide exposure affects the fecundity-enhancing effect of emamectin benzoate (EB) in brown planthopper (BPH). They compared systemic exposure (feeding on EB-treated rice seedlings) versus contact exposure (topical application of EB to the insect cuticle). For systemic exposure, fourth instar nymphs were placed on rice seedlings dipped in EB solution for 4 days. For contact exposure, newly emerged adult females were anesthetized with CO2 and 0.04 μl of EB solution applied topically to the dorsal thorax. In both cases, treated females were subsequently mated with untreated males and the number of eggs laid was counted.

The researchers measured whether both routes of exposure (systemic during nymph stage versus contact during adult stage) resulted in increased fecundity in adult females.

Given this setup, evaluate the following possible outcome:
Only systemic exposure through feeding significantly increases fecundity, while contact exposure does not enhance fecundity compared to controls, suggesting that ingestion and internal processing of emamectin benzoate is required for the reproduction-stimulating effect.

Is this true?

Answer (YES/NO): NO